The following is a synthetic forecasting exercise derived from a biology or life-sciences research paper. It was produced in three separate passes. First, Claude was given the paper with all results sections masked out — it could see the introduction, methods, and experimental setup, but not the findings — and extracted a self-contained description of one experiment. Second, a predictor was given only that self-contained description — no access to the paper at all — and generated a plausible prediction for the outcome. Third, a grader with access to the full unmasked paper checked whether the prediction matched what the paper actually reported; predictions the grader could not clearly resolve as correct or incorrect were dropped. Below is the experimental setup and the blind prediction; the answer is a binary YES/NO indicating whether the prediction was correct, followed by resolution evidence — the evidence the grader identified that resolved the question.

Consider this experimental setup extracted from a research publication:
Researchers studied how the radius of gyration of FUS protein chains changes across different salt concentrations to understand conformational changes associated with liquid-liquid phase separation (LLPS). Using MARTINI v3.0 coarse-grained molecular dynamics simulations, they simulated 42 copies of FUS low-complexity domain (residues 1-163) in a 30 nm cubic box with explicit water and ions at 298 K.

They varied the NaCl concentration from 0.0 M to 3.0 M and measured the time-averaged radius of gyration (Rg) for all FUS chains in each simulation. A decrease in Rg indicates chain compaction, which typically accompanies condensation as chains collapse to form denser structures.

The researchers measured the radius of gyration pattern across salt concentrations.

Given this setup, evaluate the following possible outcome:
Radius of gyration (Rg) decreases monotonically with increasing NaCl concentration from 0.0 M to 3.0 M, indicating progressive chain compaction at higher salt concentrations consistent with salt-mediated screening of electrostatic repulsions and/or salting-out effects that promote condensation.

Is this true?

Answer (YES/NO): NO